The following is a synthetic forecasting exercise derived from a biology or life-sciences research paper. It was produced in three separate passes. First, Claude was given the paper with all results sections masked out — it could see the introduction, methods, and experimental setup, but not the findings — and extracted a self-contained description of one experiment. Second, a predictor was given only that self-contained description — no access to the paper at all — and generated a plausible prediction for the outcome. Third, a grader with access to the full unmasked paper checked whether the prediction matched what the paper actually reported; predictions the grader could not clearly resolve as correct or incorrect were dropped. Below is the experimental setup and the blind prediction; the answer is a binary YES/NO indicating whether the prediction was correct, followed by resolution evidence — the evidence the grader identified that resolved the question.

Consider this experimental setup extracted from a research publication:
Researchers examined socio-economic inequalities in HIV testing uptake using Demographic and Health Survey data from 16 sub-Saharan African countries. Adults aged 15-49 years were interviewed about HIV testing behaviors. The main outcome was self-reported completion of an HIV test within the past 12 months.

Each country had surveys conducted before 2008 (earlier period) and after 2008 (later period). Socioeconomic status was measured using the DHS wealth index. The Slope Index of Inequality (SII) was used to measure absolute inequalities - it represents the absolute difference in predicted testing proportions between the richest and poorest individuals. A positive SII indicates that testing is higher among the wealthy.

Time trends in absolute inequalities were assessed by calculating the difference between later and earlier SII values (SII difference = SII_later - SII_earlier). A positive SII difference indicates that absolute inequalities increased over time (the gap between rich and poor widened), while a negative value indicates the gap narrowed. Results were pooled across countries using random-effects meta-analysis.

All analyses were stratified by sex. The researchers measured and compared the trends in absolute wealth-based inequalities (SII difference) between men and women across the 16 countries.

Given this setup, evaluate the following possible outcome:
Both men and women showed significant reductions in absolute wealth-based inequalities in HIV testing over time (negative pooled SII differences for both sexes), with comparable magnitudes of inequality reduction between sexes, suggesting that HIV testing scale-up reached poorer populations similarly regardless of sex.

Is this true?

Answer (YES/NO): NO